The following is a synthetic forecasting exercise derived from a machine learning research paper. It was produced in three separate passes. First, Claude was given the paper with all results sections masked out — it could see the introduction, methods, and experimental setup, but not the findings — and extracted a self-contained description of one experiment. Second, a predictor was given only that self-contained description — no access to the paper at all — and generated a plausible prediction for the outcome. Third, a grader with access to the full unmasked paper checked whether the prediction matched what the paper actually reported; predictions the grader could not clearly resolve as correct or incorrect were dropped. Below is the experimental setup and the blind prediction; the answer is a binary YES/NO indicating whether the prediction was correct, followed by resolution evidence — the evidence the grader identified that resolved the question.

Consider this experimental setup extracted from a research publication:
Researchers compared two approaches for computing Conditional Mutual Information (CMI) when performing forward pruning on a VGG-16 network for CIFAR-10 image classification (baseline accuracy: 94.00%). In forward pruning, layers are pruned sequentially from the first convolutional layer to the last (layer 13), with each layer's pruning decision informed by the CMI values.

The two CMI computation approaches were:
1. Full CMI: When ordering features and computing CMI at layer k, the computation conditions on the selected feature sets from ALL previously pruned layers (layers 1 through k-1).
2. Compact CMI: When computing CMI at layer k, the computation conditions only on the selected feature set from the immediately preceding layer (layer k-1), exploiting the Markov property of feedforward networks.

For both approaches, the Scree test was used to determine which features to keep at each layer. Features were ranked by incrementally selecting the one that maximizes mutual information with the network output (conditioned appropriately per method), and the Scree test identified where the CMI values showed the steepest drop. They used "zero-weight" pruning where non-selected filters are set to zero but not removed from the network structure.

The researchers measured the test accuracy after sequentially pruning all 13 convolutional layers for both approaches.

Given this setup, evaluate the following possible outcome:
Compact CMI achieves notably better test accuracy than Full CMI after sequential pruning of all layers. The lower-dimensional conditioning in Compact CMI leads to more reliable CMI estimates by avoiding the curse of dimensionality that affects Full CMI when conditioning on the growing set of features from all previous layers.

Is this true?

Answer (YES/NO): YES